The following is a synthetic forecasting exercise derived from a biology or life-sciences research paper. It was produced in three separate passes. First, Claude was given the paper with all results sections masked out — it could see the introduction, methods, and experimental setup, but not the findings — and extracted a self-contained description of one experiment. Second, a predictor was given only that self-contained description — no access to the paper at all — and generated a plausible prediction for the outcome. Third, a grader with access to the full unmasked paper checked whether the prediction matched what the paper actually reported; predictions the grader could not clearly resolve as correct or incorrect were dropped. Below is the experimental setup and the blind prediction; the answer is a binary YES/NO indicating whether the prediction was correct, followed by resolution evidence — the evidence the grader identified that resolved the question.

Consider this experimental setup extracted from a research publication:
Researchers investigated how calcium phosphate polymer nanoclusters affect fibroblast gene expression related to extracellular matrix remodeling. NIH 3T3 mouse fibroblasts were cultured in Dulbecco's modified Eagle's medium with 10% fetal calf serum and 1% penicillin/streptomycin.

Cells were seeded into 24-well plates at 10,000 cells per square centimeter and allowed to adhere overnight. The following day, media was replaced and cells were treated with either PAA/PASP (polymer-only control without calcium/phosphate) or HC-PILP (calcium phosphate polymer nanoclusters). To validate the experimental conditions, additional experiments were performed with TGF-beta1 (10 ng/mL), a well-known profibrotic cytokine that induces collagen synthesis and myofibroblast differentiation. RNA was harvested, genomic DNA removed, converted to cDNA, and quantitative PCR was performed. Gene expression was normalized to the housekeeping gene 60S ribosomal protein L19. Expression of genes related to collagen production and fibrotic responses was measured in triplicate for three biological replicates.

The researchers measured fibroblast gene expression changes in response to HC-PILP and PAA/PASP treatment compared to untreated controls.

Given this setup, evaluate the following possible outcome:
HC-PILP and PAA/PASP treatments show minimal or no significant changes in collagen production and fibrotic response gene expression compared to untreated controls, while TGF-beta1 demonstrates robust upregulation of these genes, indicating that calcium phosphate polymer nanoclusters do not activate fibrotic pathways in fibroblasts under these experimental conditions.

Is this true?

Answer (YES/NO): NO